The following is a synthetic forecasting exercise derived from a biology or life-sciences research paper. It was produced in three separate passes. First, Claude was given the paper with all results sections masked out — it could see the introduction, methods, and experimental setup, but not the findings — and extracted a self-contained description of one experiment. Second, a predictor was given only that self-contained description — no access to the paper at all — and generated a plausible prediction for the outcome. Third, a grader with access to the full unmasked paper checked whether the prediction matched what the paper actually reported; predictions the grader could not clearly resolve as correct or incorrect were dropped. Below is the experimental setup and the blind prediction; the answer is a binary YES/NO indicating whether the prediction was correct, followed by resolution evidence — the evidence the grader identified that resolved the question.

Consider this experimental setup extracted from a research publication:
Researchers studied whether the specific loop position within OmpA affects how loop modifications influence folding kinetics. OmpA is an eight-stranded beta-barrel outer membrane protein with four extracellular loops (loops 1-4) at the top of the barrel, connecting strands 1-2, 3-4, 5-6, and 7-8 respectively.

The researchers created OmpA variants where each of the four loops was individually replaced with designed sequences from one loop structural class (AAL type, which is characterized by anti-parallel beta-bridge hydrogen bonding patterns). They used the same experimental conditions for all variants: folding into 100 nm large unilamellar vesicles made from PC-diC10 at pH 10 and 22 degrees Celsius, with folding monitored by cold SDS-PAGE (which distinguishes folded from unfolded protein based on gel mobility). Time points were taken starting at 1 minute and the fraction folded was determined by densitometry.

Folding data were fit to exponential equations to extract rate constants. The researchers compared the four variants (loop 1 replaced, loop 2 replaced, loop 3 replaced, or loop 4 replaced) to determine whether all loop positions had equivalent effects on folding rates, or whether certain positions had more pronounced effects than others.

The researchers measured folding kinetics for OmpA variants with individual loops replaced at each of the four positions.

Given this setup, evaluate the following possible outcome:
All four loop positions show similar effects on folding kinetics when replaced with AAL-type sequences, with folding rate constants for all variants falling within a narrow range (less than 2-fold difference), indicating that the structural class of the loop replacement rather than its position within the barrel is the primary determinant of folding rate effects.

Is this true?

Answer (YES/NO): NO